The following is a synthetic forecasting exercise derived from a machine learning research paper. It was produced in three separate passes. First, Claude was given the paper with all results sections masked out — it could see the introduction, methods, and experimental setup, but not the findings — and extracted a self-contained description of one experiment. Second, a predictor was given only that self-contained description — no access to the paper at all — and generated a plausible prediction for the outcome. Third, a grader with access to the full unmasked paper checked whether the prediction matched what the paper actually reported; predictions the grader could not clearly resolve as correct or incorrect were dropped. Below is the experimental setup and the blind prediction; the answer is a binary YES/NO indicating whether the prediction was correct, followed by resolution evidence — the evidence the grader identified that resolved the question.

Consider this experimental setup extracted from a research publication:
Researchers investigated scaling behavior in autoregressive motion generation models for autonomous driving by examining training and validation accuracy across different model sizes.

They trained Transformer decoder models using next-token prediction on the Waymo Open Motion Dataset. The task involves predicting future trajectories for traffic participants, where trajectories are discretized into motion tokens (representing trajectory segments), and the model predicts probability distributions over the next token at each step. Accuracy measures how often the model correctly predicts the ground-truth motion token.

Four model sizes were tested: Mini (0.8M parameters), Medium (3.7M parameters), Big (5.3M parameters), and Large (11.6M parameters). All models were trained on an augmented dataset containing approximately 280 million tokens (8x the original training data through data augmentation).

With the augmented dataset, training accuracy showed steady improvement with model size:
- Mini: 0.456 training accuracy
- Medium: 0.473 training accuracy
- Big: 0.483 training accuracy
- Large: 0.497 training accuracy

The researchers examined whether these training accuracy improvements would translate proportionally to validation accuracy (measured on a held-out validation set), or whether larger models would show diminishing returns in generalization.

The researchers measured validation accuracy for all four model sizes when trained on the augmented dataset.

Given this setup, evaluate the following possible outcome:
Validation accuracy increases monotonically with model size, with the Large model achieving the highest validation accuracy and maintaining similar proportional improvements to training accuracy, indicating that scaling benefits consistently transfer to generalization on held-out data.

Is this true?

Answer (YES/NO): NO